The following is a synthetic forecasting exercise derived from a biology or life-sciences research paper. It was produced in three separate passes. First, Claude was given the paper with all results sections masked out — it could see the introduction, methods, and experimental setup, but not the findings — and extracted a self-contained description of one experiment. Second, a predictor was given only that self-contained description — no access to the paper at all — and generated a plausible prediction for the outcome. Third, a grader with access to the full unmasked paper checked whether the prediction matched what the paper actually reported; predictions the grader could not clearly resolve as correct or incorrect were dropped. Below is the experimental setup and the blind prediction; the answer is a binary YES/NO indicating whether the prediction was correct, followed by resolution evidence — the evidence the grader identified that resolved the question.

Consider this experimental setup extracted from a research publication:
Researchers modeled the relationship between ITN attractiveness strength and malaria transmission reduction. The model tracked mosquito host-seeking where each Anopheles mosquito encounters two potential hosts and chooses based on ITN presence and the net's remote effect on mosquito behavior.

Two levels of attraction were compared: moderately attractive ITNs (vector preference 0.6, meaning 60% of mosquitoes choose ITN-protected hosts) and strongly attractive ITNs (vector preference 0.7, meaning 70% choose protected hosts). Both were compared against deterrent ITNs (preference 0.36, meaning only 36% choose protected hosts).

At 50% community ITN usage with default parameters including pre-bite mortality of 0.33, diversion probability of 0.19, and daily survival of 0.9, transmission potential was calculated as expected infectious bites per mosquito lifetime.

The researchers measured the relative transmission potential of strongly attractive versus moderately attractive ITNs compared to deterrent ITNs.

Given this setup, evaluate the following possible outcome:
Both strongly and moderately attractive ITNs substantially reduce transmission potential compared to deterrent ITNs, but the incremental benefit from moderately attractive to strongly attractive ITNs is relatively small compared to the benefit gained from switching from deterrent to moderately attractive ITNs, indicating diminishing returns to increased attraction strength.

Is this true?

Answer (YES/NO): YES